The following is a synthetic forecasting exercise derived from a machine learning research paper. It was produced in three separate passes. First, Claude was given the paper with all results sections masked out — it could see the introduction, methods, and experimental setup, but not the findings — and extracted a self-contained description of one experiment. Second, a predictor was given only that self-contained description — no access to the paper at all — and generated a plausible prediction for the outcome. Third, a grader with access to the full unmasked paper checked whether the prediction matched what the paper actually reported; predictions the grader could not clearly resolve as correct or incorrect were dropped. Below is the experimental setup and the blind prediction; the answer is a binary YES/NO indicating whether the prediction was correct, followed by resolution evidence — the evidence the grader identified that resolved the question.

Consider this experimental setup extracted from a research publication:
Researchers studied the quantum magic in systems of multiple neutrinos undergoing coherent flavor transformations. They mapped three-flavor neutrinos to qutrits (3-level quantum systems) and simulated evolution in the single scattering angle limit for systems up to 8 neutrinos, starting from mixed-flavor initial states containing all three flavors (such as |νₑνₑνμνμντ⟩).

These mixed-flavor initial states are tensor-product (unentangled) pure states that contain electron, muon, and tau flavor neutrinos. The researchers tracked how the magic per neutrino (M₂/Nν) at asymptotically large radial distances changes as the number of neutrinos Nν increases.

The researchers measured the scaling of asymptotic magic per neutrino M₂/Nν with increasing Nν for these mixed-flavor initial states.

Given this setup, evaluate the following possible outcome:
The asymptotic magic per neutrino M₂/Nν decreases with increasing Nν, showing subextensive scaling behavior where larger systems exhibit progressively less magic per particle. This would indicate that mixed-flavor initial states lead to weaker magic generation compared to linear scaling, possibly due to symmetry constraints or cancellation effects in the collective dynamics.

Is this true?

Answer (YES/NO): NO